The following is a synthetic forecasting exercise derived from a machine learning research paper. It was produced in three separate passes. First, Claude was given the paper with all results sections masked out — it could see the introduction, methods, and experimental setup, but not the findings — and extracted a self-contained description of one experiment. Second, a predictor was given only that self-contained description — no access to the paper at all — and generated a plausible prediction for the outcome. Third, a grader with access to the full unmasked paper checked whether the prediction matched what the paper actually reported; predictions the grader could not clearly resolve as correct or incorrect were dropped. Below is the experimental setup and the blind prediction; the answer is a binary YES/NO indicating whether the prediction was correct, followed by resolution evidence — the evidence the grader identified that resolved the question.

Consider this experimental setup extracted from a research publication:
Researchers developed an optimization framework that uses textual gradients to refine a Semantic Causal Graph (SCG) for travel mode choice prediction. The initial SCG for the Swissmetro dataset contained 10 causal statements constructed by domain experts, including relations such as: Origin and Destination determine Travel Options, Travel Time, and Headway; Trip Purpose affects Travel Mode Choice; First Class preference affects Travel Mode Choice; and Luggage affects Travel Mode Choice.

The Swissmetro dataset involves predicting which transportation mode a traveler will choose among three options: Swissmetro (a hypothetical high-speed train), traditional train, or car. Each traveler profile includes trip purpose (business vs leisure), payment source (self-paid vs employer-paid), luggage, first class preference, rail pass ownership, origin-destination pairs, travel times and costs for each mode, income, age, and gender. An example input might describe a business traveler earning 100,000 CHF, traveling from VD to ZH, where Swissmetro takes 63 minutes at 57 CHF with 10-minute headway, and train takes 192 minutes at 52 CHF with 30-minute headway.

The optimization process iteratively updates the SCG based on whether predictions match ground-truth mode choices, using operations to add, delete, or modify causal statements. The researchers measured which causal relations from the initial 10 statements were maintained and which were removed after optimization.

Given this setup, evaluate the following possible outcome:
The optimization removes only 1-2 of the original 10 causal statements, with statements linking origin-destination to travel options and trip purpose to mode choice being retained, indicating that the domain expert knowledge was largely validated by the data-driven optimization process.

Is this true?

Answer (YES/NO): NO